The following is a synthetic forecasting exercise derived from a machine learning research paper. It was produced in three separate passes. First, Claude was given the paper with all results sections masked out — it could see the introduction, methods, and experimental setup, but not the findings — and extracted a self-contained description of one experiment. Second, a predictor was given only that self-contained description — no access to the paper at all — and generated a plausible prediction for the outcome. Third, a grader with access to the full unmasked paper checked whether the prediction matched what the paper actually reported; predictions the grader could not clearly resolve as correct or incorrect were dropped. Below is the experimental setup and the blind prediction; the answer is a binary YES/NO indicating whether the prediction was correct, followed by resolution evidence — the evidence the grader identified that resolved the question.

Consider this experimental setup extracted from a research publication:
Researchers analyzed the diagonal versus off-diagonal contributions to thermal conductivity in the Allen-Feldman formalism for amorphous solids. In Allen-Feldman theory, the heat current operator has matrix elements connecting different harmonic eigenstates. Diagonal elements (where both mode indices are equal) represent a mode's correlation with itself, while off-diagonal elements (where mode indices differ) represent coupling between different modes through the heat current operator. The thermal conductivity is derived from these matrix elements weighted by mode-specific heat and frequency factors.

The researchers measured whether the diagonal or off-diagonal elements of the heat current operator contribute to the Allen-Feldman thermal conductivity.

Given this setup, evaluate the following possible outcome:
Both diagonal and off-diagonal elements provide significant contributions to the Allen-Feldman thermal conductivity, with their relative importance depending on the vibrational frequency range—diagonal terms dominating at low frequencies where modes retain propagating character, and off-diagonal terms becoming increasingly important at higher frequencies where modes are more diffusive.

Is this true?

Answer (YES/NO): NO